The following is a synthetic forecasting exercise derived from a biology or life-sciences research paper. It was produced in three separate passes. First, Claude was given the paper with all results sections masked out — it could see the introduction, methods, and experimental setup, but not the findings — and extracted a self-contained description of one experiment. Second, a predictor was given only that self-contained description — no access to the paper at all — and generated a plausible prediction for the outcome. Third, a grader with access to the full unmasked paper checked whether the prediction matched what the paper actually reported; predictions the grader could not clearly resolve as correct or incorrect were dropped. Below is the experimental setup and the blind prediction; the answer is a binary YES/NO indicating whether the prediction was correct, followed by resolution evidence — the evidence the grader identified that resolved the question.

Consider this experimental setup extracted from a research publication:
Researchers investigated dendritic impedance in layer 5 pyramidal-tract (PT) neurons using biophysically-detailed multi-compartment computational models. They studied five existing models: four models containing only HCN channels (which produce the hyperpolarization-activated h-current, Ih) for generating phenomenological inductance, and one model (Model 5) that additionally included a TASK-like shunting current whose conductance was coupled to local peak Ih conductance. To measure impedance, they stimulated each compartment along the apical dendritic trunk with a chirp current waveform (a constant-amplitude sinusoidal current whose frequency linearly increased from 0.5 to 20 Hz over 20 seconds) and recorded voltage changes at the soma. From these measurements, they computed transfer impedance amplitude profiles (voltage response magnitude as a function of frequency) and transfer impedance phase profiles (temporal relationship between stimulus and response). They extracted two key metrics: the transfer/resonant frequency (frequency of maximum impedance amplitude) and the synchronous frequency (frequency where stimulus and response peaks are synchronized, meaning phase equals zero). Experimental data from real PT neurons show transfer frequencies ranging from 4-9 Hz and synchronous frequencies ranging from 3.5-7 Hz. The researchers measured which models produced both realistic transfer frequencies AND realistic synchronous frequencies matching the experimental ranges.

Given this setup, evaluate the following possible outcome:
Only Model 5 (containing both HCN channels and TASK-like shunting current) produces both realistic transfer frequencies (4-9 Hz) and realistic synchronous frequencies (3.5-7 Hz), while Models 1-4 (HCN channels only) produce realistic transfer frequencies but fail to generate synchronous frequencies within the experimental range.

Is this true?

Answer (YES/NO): NO